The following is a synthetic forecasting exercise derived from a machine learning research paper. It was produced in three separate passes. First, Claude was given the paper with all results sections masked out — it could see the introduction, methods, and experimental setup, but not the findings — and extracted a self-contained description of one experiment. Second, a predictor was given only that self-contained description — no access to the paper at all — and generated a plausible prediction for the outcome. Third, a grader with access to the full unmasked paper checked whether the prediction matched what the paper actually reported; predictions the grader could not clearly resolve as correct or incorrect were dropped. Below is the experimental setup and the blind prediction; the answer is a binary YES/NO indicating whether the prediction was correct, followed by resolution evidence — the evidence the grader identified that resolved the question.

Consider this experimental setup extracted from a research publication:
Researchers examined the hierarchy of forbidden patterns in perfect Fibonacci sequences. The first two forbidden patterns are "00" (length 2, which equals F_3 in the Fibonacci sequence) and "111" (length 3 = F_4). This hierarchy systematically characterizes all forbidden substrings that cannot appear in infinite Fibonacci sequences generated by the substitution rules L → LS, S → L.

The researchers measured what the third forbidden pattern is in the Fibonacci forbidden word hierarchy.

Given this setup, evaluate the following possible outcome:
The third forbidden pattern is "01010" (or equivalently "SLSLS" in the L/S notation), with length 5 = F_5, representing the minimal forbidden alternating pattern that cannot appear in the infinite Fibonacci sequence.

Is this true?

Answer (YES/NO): YES